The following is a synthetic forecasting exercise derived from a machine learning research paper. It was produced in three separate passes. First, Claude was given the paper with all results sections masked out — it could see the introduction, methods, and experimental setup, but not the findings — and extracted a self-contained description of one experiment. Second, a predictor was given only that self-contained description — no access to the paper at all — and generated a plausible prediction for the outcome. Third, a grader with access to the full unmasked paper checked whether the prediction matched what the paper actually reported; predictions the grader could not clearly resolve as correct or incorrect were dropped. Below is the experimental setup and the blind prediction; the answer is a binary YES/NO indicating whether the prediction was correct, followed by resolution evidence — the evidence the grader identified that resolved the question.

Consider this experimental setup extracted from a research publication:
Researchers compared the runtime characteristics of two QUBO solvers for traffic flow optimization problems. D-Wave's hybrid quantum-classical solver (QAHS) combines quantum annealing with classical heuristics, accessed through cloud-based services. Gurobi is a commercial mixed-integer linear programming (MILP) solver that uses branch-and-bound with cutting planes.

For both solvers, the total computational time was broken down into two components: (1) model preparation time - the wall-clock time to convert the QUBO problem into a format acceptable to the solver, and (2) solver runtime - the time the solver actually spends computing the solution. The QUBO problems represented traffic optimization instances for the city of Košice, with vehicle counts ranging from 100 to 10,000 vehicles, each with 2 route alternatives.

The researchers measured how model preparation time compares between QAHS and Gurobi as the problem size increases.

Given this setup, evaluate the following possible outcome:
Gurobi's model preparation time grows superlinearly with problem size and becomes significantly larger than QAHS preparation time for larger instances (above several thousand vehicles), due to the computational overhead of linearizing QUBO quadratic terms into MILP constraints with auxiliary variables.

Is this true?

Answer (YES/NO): NO